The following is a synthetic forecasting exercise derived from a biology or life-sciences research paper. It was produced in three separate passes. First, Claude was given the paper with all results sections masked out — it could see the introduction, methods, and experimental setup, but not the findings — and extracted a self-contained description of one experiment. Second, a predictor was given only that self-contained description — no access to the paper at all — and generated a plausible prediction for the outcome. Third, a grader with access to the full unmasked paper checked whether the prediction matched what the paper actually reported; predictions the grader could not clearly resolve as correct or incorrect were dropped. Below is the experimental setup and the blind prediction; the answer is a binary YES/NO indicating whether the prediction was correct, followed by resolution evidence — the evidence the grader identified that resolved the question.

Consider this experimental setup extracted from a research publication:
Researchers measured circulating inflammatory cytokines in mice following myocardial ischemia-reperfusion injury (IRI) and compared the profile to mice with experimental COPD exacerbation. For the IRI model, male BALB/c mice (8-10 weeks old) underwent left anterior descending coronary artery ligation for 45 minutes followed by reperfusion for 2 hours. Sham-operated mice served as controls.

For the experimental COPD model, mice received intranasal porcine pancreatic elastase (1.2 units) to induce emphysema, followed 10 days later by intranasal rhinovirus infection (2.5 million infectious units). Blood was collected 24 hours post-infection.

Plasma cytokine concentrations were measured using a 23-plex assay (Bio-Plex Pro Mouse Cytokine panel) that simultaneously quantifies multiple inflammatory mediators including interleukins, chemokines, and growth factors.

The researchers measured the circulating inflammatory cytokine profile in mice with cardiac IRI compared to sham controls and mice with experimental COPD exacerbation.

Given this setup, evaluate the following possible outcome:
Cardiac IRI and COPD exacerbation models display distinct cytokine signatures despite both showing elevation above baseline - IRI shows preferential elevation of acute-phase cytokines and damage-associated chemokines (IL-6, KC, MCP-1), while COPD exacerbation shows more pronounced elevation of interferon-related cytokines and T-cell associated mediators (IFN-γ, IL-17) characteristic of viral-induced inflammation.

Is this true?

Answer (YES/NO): NO